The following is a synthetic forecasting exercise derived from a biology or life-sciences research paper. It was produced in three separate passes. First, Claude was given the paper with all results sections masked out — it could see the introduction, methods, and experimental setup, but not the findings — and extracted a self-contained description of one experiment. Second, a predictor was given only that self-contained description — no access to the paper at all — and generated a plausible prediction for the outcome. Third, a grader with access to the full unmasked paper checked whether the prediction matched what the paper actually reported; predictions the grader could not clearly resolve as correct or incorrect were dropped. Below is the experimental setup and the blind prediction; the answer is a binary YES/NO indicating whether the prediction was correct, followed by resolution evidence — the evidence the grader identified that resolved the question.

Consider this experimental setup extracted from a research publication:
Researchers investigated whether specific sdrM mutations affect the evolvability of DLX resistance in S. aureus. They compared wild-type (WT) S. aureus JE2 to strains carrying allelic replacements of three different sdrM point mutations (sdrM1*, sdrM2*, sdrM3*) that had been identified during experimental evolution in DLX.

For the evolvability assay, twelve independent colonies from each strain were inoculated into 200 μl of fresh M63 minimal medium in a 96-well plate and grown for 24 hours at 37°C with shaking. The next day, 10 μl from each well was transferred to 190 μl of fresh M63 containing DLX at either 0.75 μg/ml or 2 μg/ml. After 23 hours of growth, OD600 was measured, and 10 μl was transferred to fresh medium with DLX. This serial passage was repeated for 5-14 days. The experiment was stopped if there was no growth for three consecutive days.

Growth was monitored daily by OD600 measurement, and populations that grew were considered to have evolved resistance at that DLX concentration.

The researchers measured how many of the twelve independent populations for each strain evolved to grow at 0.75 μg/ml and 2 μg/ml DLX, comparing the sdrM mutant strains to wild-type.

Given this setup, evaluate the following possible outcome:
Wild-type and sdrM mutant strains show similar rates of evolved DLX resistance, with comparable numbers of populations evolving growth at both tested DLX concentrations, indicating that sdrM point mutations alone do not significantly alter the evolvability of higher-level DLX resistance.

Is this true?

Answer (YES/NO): NO